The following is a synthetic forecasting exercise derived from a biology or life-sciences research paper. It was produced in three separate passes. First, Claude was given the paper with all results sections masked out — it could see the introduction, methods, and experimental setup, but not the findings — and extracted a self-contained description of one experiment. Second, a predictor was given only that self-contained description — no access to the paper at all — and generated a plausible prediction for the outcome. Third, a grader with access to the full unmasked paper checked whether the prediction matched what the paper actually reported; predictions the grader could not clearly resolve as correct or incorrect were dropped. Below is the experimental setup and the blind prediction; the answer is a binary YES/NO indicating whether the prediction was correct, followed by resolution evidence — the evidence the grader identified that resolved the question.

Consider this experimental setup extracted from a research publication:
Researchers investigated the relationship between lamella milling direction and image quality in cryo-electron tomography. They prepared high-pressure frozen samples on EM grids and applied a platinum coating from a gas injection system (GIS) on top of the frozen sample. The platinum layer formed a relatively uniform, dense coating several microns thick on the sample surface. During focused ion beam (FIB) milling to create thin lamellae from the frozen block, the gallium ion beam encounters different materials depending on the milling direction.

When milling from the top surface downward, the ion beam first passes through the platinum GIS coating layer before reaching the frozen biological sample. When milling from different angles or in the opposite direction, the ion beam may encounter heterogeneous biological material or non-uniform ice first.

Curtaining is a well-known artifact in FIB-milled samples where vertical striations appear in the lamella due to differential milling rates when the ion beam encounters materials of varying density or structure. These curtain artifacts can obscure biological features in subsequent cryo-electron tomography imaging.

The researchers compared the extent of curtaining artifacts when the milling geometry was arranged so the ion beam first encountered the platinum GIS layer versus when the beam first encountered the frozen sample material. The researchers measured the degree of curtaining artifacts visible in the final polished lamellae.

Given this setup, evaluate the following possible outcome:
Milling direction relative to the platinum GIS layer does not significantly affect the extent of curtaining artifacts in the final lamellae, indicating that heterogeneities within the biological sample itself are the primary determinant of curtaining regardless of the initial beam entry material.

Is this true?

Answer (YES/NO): NO